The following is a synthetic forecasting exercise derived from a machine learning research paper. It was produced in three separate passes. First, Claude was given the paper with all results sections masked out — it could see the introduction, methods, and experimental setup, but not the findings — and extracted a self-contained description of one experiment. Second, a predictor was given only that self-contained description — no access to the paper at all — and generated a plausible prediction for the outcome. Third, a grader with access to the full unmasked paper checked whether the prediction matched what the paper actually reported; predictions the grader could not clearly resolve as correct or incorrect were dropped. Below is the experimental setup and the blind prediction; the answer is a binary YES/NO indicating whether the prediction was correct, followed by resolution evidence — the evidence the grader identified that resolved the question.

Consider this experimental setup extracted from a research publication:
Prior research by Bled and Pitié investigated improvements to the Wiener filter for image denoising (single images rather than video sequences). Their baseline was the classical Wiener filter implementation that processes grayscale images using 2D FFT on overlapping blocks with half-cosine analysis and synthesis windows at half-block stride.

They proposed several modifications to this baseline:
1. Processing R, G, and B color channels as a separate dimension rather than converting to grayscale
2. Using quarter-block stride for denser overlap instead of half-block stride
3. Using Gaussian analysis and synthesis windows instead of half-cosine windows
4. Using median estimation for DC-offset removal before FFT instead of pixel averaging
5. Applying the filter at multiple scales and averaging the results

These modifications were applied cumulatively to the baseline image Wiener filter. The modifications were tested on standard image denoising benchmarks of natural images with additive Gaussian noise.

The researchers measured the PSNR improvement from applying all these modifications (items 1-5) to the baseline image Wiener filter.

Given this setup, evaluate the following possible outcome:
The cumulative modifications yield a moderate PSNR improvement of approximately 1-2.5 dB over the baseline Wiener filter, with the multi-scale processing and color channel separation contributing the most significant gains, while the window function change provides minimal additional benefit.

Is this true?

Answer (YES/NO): NO